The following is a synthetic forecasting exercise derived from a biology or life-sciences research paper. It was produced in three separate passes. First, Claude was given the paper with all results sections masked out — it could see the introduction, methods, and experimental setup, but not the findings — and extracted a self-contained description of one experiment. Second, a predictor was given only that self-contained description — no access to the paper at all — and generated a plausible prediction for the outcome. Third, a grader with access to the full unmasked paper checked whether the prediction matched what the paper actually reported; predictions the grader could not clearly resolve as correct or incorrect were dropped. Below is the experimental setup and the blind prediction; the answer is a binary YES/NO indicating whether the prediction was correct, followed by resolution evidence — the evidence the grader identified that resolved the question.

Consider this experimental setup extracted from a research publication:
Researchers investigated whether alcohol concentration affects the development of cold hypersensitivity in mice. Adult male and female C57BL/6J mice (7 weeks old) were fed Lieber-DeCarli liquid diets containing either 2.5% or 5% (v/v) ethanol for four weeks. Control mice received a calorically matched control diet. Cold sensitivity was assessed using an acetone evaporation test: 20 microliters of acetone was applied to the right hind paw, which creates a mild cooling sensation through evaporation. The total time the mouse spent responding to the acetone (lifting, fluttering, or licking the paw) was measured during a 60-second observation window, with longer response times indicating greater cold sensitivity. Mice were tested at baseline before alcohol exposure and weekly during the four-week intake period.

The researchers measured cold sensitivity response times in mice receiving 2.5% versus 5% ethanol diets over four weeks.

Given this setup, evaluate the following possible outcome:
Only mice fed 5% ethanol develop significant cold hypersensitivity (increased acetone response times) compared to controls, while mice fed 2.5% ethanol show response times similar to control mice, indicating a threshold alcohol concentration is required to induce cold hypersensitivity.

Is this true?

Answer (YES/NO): NO